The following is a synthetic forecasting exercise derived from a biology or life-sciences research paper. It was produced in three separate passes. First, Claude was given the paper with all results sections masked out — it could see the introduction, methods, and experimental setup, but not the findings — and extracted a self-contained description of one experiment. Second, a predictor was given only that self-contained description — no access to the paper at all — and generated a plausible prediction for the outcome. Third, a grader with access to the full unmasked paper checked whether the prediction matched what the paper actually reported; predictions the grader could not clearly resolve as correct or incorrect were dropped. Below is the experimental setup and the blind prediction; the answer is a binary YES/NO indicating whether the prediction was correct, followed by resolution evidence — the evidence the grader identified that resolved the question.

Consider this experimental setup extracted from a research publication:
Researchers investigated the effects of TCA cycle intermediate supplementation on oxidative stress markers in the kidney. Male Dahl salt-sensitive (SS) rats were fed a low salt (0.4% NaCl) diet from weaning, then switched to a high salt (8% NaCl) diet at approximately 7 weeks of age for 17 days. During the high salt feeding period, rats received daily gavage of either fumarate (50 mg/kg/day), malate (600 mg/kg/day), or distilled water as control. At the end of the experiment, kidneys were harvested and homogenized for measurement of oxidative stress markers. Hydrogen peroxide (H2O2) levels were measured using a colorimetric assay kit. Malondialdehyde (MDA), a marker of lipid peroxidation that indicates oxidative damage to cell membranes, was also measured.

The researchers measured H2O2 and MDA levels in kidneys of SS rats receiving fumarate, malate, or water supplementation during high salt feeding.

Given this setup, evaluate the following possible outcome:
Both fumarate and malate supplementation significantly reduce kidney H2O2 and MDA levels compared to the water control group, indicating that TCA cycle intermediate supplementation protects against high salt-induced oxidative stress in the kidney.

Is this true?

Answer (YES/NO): NO